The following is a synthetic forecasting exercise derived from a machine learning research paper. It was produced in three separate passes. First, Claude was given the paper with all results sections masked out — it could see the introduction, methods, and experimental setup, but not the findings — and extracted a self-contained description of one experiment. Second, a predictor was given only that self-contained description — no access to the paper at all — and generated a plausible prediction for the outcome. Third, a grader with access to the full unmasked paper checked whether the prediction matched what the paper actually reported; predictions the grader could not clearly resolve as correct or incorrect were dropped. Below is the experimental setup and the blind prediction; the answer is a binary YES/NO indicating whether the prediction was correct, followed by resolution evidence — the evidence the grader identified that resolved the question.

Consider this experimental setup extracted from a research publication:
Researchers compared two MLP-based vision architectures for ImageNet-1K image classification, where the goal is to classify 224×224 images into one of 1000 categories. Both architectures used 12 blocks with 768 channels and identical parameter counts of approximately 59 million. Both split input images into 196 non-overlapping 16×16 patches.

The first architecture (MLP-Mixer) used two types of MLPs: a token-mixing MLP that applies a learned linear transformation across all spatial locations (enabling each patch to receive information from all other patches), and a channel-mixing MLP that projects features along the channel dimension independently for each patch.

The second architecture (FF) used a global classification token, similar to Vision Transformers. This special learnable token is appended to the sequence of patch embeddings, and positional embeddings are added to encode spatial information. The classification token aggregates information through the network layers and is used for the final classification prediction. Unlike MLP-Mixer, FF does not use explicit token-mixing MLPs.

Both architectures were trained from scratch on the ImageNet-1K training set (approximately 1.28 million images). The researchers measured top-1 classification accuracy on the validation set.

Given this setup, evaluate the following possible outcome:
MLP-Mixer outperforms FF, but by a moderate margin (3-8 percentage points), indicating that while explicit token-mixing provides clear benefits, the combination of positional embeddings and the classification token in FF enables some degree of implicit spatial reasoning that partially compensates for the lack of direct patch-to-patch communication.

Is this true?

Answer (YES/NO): NO